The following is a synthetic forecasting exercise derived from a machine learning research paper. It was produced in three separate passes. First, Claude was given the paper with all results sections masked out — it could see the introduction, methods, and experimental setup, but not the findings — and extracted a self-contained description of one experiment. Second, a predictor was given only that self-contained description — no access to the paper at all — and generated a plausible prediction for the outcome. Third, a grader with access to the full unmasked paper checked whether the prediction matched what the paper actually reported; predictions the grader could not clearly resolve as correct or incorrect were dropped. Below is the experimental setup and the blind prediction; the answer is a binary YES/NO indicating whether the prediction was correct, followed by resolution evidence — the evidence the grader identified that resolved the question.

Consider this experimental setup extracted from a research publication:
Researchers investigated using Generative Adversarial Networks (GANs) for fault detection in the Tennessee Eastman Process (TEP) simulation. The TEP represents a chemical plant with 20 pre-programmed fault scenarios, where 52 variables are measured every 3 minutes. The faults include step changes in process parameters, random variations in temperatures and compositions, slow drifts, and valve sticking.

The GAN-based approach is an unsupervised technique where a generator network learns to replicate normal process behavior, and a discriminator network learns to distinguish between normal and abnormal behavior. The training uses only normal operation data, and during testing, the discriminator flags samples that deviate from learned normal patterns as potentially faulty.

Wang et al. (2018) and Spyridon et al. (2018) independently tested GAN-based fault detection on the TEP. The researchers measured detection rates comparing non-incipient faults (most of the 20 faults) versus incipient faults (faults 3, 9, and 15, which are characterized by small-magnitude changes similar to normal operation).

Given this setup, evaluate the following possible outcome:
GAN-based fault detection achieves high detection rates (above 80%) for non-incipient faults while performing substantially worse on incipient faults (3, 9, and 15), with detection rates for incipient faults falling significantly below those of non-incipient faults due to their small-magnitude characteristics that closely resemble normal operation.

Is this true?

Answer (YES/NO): NO